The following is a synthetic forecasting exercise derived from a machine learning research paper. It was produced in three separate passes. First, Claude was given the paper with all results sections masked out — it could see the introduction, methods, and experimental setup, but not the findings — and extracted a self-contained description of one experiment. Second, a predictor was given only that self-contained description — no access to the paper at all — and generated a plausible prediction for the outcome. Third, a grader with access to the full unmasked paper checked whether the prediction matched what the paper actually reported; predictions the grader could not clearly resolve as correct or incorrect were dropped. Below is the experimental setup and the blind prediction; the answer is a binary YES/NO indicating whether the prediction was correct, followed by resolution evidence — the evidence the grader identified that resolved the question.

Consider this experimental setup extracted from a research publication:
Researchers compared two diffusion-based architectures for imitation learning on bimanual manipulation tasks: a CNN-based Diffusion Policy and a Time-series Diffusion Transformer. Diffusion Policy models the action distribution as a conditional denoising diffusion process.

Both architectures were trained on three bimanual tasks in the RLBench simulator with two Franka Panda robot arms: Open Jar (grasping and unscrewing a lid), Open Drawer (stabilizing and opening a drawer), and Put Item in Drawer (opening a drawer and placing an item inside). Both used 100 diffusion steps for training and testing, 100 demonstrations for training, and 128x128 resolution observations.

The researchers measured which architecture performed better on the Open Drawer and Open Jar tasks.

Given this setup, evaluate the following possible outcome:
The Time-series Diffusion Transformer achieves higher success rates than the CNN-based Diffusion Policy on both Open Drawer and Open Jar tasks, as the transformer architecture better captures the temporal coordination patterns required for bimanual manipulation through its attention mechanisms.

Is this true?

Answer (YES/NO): YES